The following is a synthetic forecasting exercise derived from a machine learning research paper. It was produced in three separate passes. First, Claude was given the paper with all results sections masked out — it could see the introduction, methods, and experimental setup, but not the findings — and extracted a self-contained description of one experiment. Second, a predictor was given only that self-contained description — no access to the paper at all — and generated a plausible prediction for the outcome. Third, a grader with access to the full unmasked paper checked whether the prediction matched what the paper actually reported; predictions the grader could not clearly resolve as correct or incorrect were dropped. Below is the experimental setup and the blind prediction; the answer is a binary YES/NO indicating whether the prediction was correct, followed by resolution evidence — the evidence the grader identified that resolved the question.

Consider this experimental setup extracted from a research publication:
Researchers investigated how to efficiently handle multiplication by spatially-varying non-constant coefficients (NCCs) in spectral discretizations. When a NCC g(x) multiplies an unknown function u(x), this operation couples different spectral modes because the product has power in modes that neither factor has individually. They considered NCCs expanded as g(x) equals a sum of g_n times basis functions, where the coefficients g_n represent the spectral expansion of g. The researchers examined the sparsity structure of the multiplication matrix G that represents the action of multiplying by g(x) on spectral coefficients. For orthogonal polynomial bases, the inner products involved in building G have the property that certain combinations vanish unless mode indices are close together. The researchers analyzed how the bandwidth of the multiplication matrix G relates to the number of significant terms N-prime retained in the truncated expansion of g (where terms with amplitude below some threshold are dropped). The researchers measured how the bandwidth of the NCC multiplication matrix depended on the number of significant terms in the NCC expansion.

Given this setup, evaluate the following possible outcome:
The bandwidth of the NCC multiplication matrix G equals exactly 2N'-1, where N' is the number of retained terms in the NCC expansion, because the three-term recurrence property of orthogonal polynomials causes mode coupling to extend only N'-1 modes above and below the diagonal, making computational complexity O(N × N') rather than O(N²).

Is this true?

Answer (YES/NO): NO